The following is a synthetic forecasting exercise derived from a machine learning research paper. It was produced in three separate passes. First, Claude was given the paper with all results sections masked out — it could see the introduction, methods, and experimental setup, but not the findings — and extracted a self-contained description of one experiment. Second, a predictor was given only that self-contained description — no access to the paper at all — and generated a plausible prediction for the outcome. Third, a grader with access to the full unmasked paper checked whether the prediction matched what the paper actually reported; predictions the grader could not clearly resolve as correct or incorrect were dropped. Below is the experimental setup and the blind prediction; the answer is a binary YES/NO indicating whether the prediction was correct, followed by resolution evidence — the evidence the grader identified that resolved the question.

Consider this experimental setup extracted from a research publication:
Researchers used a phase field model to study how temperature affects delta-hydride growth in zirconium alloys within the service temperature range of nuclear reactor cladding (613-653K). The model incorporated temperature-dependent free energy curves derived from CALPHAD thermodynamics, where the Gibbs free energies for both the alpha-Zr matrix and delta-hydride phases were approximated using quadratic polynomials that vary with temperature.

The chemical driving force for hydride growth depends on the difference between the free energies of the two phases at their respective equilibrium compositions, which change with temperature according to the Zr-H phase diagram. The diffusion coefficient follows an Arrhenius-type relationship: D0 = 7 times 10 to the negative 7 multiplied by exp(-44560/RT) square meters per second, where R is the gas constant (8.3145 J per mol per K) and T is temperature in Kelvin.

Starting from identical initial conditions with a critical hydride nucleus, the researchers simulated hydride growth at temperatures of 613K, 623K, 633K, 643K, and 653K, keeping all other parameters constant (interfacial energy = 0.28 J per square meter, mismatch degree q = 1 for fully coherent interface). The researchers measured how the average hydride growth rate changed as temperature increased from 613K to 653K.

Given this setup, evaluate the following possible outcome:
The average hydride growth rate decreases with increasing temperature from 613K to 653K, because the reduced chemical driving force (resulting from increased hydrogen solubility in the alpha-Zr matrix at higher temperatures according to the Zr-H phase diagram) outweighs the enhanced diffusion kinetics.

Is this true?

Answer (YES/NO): YES